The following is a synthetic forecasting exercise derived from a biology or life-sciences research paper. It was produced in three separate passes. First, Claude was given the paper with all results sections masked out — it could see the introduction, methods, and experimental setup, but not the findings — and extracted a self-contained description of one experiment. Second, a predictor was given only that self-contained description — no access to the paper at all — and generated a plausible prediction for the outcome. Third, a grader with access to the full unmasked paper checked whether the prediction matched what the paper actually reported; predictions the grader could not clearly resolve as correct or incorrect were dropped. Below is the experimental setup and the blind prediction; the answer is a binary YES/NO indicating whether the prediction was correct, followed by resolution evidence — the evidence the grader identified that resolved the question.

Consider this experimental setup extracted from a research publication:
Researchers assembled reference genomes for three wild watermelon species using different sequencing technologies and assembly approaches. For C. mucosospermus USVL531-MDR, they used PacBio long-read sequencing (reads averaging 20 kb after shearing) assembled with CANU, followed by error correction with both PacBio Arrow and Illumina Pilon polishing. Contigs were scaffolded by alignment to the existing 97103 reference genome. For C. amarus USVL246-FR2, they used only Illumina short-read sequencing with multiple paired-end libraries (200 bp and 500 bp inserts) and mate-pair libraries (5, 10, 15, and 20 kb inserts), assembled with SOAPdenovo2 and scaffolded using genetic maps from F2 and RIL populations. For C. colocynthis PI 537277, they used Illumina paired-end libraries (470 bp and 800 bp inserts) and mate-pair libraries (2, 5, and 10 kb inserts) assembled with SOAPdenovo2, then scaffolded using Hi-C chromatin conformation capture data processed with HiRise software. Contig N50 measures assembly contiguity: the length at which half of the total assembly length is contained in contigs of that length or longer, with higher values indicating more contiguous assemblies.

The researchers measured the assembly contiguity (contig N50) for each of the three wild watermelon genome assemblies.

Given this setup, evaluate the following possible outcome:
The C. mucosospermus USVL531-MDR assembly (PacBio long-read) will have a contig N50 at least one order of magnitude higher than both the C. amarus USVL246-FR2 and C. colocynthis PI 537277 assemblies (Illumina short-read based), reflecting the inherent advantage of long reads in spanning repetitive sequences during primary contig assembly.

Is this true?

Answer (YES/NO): YES